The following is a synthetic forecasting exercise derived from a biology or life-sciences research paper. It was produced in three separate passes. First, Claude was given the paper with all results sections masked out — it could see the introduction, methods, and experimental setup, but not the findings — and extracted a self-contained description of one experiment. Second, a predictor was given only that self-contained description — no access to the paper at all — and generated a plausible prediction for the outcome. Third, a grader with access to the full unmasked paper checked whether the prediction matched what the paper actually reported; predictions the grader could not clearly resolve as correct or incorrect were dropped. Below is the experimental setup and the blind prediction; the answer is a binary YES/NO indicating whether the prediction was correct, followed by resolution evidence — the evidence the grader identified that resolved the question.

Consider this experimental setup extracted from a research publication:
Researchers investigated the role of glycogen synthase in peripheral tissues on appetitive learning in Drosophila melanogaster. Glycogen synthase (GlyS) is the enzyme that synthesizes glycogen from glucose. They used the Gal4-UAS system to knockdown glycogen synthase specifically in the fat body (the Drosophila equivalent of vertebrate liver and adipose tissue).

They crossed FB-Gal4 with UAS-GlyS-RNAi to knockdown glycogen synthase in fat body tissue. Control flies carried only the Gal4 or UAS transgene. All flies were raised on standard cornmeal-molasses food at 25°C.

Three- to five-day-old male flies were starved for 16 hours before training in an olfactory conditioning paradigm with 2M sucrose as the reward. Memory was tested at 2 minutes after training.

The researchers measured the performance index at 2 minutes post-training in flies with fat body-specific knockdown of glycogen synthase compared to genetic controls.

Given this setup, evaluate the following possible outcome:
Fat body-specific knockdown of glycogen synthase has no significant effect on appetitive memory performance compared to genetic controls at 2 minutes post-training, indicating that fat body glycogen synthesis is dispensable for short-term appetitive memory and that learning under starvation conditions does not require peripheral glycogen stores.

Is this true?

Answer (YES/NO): YES